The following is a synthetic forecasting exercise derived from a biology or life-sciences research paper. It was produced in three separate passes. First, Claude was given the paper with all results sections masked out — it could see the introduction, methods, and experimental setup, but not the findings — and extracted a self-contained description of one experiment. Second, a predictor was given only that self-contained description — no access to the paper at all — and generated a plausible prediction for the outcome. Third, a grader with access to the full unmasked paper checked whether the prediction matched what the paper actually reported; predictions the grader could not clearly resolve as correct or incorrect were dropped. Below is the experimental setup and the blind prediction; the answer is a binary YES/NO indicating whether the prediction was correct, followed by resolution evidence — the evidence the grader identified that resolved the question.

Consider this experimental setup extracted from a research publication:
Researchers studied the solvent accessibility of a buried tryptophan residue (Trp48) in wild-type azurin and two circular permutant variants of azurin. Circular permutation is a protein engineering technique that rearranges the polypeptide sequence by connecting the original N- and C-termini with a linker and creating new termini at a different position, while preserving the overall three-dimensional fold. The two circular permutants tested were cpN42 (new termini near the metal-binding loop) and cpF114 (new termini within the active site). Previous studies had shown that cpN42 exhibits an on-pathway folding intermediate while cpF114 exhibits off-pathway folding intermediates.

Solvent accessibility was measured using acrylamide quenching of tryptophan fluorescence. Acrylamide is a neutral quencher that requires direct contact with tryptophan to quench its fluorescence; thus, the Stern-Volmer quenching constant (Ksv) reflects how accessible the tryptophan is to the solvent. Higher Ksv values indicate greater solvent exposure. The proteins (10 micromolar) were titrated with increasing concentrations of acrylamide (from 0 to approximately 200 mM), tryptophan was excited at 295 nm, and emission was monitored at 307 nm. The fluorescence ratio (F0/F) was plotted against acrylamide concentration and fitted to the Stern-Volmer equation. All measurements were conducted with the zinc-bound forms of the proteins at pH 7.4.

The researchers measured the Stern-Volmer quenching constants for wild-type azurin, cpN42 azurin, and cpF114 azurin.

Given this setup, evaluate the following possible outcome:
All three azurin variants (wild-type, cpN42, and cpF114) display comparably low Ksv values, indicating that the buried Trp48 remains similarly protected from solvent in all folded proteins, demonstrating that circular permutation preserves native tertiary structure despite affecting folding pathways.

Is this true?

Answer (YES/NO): NO